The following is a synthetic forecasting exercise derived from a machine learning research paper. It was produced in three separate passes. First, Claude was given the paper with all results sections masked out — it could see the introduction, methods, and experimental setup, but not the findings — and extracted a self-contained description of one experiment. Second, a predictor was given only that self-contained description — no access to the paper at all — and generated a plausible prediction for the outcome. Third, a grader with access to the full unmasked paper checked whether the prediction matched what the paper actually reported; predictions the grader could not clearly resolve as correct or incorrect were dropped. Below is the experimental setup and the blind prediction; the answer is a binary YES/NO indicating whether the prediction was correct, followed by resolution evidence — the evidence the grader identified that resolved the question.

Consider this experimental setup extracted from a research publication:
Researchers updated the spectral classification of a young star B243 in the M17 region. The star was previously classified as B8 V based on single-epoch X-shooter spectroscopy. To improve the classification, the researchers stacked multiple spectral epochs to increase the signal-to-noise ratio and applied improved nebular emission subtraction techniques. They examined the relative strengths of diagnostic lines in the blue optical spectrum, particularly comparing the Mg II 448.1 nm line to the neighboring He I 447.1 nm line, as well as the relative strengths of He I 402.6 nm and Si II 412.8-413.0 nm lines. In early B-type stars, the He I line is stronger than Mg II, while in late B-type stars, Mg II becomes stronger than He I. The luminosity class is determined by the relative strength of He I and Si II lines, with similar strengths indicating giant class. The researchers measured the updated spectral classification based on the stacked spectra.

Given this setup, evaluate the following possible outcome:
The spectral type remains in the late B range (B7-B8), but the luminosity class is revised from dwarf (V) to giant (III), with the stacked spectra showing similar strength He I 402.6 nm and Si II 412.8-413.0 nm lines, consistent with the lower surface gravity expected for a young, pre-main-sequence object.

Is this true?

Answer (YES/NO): NO